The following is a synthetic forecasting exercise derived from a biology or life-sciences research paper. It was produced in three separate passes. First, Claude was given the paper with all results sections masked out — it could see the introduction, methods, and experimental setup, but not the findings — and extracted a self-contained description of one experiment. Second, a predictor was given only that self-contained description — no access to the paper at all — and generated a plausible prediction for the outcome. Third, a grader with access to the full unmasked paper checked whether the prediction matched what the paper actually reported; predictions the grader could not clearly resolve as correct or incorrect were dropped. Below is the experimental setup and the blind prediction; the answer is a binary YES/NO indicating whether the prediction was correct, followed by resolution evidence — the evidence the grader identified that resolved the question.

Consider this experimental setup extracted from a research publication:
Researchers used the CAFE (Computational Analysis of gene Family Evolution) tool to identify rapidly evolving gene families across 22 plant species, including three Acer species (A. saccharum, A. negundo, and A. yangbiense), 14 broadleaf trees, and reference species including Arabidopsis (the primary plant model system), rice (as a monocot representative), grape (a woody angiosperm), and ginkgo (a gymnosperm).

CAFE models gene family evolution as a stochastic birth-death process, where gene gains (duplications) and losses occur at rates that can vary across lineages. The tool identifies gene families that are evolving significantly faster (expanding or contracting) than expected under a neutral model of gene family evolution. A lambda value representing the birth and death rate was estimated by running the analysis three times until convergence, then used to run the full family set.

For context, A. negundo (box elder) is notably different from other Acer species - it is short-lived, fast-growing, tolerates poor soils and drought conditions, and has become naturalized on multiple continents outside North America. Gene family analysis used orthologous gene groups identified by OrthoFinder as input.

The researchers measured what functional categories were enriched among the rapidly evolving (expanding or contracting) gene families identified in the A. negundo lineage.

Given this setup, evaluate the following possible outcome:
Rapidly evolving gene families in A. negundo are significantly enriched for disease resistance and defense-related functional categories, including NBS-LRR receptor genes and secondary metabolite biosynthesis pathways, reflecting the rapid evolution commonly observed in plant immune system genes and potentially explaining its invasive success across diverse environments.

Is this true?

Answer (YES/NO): NO